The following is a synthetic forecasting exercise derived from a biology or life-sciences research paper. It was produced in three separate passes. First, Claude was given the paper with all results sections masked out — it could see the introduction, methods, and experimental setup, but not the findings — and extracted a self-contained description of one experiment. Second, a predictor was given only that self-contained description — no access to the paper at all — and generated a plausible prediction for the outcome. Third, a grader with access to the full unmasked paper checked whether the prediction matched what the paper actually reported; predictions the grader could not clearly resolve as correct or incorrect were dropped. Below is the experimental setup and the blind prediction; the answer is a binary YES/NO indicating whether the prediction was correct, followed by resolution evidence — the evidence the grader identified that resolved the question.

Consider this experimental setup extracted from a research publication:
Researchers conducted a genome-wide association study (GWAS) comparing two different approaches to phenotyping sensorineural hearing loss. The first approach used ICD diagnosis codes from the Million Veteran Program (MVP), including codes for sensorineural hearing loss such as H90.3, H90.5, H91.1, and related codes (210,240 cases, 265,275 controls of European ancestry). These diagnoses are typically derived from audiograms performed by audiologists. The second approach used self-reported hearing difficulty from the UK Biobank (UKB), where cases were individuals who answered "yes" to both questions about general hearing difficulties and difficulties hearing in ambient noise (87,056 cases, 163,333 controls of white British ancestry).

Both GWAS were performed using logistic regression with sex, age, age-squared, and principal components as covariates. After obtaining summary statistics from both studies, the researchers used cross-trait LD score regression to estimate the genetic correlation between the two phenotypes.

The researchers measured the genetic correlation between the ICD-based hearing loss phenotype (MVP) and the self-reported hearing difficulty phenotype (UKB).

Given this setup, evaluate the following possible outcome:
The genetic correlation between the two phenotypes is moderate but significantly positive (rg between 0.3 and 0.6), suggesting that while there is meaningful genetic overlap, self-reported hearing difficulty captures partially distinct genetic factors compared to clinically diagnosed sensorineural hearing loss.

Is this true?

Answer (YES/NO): YES